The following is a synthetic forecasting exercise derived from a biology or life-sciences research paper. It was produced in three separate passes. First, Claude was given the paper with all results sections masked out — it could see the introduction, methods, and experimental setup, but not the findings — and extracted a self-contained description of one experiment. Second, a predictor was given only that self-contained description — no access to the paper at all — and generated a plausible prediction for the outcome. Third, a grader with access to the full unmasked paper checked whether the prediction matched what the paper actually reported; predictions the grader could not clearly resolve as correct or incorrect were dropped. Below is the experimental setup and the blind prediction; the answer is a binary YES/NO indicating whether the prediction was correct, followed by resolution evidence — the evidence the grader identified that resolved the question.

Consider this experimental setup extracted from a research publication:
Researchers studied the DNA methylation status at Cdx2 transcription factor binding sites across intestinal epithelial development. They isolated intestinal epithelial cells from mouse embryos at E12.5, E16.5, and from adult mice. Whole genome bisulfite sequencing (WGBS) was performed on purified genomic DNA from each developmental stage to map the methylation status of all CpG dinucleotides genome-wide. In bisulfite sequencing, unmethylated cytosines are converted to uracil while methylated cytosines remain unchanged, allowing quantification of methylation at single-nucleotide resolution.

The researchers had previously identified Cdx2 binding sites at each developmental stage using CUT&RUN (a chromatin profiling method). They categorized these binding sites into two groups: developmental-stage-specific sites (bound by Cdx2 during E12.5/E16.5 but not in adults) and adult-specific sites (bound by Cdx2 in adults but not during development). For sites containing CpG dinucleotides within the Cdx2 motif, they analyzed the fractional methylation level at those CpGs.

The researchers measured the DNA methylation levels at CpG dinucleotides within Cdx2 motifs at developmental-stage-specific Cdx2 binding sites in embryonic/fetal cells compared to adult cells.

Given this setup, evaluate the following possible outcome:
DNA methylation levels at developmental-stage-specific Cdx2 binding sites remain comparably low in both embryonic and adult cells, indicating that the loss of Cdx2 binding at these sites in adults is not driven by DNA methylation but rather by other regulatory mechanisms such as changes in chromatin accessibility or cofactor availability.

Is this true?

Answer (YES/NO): NO